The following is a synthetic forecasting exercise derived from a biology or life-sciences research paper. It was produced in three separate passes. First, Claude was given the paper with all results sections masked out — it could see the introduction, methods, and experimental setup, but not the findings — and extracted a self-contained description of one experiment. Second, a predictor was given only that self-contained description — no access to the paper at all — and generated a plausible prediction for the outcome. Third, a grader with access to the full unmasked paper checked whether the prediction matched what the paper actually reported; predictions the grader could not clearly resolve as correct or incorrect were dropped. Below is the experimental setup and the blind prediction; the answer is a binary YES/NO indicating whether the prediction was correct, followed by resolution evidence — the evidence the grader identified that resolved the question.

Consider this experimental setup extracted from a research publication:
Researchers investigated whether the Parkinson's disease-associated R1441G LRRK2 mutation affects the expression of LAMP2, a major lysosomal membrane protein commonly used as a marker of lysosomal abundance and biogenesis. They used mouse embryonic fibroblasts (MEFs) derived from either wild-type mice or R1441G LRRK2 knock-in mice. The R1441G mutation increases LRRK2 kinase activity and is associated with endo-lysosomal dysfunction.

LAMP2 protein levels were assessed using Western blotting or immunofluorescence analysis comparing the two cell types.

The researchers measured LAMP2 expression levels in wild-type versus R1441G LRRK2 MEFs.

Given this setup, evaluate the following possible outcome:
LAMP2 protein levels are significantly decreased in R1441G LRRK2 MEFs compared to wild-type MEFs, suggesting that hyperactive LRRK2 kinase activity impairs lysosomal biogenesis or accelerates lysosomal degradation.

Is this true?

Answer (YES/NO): NO